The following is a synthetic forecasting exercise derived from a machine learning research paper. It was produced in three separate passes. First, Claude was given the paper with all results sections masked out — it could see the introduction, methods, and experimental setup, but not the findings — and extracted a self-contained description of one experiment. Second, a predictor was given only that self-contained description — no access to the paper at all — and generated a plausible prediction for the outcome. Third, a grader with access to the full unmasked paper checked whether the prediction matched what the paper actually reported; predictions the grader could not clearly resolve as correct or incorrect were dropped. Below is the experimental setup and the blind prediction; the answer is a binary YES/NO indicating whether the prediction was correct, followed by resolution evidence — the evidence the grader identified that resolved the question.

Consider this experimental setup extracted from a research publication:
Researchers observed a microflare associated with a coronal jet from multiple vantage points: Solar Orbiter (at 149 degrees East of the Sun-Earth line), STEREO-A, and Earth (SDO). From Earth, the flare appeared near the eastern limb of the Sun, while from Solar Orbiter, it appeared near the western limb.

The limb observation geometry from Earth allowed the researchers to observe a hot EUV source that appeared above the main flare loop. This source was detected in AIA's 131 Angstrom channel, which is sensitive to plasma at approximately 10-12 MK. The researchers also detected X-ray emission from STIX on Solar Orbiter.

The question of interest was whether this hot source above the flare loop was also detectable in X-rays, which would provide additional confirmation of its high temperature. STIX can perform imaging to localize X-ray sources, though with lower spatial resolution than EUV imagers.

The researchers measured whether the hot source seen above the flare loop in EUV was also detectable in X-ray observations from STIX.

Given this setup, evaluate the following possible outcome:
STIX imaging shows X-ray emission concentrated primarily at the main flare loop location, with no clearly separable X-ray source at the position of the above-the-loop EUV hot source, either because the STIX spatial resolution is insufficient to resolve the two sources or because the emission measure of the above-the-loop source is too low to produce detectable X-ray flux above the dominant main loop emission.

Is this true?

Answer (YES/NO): YES